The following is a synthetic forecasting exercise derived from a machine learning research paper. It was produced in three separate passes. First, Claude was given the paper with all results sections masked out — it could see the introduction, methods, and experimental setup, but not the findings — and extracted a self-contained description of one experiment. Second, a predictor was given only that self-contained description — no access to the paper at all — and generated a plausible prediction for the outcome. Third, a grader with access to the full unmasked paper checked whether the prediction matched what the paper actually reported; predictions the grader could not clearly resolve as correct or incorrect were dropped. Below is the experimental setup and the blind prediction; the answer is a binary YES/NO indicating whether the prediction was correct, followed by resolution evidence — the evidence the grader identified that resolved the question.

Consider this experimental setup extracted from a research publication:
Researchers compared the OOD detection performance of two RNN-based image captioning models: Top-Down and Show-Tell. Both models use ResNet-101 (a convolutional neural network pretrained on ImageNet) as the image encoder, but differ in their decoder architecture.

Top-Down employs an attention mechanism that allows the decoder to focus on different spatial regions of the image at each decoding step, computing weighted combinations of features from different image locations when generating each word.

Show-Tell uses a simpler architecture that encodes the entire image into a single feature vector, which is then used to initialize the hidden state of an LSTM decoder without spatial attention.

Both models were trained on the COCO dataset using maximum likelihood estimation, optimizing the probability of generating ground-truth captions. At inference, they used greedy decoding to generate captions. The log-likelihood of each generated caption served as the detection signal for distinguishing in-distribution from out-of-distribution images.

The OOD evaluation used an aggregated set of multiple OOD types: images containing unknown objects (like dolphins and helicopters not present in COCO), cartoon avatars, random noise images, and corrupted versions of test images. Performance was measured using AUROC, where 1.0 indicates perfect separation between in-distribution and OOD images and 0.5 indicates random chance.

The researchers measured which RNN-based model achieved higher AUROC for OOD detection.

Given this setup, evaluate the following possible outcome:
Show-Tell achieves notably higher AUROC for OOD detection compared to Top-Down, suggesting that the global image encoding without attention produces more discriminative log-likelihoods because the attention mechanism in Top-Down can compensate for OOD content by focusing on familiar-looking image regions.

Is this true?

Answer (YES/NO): NO